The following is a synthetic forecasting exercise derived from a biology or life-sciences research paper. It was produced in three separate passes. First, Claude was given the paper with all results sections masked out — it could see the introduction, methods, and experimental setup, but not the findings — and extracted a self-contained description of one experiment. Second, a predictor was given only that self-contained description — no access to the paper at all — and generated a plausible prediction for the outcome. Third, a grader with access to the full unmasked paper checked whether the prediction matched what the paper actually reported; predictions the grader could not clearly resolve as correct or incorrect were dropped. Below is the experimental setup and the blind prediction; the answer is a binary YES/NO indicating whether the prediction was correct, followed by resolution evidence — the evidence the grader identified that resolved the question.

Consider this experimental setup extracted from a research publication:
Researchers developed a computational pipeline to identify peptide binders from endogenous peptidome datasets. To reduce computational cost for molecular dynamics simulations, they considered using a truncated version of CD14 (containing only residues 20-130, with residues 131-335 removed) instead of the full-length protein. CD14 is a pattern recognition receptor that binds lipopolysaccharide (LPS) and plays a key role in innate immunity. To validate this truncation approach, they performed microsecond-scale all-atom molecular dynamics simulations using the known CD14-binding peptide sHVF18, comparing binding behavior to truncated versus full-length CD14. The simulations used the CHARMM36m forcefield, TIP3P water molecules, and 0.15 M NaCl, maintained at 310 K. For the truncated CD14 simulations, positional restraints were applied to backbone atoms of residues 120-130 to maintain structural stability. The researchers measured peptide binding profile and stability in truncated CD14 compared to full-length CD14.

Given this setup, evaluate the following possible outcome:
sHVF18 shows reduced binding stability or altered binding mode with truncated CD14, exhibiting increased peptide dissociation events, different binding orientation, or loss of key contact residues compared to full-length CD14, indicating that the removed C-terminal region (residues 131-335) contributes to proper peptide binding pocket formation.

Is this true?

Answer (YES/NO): NO